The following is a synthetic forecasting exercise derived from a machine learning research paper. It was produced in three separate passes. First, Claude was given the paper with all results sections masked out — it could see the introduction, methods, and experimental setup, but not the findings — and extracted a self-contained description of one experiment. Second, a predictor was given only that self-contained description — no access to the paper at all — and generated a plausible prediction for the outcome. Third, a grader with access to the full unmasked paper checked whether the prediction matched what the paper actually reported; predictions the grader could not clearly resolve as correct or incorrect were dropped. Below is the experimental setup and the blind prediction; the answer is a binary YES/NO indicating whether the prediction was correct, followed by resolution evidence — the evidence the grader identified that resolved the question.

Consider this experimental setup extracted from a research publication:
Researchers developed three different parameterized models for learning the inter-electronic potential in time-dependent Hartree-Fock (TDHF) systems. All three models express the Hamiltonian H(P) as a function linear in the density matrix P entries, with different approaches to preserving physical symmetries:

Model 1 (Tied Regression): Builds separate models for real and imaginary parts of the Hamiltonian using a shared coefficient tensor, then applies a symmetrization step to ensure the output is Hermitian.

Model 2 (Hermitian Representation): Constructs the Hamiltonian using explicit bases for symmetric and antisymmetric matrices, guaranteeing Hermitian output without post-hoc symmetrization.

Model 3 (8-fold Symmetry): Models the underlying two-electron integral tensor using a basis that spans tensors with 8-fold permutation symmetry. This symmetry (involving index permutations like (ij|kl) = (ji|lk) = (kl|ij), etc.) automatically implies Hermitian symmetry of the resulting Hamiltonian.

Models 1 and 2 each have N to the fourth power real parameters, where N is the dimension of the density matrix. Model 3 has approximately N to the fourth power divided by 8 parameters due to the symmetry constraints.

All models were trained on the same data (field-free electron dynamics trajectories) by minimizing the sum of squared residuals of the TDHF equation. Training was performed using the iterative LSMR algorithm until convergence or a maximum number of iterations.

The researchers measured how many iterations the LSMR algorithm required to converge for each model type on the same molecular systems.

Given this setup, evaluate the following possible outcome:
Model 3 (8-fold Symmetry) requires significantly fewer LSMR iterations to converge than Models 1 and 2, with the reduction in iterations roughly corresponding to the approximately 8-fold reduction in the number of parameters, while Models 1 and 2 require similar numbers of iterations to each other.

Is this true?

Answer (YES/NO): NO